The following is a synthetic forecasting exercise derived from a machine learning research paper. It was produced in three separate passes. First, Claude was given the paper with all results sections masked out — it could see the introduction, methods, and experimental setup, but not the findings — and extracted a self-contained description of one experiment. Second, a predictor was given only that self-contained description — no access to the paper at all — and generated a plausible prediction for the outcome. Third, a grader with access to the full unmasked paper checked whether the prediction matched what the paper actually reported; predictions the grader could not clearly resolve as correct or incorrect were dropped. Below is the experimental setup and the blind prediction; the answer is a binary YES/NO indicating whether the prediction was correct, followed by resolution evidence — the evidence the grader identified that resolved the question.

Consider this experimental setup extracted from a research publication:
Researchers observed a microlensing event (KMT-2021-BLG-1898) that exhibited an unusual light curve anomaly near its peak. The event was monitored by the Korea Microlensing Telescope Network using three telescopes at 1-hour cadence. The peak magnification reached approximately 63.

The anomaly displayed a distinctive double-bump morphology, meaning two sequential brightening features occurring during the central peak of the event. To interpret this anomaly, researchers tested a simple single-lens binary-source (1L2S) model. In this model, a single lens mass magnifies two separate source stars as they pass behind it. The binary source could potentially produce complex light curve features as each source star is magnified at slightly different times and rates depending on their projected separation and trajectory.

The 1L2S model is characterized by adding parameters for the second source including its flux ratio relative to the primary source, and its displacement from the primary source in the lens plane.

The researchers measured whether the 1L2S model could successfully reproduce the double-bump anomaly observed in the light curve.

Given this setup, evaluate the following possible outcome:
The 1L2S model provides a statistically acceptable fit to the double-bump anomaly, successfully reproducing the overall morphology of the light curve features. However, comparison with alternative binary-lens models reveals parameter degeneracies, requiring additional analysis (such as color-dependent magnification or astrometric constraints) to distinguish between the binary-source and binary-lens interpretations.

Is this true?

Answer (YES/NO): NO